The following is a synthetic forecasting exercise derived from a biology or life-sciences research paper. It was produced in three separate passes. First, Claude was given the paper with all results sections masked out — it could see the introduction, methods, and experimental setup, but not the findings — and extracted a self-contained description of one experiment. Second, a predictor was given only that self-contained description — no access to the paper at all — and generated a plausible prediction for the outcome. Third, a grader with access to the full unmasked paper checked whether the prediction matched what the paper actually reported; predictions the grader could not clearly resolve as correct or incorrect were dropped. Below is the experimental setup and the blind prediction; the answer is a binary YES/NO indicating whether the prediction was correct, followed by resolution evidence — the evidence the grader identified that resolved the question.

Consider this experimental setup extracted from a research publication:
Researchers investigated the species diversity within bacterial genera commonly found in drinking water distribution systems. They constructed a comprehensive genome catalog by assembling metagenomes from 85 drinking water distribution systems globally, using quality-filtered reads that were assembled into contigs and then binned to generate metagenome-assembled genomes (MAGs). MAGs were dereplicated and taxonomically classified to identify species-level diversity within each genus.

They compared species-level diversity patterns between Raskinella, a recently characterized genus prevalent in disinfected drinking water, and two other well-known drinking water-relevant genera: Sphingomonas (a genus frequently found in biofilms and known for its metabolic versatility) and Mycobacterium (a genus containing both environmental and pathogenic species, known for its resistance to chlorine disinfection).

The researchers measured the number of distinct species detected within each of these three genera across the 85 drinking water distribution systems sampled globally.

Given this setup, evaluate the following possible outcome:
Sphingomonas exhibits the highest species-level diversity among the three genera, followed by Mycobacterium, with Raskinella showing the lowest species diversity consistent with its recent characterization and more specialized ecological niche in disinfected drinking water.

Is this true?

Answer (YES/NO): YES